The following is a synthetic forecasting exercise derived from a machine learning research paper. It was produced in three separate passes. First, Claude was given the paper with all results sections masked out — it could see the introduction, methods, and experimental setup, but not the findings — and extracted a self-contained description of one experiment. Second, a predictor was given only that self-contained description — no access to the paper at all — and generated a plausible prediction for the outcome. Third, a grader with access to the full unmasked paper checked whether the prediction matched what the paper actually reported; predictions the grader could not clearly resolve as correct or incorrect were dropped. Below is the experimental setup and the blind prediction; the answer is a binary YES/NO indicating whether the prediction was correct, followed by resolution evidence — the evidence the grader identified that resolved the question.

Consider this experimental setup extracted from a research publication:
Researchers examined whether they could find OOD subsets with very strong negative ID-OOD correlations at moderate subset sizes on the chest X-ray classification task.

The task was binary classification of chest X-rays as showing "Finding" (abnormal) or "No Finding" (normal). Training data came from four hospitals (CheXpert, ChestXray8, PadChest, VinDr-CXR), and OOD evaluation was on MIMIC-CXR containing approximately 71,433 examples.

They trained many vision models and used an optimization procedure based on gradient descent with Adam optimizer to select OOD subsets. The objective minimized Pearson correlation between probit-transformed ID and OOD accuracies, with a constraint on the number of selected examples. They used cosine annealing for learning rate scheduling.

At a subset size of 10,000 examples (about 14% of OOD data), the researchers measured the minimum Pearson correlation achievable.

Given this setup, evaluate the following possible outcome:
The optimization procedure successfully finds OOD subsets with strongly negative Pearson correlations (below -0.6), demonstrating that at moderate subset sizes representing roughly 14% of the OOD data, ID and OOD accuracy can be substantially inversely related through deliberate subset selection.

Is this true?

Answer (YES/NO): YES